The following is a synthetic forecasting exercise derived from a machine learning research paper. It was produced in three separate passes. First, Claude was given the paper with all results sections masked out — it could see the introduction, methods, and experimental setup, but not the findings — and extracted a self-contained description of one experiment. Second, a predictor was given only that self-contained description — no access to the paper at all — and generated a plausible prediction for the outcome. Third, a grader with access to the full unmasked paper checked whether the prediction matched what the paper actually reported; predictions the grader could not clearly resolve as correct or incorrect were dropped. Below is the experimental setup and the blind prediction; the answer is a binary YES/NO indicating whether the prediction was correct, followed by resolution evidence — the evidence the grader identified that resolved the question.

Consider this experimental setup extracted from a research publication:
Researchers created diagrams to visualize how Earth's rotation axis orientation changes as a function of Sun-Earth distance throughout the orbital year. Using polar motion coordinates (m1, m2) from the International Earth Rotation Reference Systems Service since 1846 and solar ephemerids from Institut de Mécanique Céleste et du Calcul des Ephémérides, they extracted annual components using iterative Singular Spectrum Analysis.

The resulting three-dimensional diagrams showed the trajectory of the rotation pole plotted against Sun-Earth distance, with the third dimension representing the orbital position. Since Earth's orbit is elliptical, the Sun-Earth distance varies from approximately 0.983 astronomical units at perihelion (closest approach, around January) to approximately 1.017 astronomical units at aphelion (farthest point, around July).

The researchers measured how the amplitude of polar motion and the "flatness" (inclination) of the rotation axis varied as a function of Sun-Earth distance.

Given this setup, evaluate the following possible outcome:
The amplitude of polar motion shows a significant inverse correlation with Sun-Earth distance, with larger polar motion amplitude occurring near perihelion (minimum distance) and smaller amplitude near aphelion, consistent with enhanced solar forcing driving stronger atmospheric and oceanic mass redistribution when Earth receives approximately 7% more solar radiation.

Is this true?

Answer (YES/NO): NO